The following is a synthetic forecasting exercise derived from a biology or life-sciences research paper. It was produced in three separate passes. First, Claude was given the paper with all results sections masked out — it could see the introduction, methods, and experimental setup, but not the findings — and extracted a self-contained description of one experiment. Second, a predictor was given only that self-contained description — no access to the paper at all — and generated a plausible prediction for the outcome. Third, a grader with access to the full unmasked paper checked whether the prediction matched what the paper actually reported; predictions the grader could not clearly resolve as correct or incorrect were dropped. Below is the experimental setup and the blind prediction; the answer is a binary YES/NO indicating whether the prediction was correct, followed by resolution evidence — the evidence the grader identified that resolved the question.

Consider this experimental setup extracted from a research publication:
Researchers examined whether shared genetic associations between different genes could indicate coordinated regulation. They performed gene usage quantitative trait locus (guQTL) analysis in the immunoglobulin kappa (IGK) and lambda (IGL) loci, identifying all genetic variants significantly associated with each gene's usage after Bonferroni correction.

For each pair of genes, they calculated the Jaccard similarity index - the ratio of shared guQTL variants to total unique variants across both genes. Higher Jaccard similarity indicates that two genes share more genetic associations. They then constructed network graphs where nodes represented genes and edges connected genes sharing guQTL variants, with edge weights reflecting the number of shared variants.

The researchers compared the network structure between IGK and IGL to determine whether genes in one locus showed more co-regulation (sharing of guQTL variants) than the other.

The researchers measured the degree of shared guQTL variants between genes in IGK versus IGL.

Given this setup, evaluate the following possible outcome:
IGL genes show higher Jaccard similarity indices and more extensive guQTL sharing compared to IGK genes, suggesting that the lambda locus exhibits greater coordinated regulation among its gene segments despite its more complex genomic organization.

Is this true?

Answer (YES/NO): NO